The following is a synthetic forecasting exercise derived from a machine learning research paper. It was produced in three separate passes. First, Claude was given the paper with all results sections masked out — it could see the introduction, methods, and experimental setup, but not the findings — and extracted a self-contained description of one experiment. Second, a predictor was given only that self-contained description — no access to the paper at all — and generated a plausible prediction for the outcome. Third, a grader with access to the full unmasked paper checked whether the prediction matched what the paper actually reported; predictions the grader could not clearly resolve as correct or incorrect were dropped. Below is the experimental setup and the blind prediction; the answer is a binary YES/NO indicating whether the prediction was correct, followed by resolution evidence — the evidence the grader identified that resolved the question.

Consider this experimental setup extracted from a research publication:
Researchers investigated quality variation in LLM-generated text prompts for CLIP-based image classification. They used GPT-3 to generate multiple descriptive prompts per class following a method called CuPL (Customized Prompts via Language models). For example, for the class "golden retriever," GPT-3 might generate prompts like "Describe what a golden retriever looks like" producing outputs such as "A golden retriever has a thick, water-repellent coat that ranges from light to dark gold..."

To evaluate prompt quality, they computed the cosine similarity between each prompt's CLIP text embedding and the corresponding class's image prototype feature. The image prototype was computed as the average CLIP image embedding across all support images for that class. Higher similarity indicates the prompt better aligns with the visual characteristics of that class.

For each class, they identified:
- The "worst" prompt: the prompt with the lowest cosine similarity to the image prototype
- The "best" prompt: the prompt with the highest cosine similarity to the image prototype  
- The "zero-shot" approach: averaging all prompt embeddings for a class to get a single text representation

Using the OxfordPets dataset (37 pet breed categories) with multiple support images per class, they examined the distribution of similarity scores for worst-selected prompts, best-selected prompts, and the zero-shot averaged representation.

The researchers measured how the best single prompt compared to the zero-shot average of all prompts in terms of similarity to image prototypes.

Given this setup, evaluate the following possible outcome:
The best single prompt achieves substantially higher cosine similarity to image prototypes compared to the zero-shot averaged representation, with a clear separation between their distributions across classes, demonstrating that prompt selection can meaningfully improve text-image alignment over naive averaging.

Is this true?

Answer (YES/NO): NO